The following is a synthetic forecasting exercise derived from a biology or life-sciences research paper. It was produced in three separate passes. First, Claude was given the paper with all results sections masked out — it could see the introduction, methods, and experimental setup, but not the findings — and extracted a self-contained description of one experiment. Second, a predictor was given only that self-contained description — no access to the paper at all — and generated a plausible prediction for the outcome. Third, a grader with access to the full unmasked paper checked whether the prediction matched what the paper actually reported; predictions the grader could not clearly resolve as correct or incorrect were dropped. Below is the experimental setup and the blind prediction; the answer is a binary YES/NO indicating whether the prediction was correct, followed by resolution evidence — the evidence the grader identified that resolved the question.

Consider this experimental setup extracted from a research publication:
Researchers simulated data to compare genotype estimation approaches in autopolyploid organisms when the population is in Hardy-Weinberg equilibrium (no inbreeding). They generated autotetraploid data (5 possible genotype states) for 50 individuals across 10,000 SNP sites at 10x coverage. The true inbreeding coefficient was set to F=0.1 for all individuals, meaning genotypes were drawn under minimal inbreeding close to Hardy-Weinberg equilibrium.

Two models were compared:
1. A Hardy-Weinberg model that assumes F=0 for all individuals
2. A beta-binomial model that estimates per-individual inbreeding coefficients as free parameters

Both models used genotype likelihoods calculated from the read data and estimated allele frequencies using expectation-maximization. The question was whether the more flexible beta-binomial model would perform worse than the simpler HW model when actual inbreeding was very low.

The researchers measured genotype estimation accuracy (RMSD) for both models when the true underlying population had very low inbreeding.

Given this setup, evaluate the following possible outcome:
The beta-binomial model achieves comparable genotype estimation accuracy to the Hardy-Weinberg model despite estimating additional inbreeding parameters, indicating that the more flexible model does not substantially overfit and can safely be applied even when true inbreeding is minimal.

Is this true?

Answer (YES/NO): NO